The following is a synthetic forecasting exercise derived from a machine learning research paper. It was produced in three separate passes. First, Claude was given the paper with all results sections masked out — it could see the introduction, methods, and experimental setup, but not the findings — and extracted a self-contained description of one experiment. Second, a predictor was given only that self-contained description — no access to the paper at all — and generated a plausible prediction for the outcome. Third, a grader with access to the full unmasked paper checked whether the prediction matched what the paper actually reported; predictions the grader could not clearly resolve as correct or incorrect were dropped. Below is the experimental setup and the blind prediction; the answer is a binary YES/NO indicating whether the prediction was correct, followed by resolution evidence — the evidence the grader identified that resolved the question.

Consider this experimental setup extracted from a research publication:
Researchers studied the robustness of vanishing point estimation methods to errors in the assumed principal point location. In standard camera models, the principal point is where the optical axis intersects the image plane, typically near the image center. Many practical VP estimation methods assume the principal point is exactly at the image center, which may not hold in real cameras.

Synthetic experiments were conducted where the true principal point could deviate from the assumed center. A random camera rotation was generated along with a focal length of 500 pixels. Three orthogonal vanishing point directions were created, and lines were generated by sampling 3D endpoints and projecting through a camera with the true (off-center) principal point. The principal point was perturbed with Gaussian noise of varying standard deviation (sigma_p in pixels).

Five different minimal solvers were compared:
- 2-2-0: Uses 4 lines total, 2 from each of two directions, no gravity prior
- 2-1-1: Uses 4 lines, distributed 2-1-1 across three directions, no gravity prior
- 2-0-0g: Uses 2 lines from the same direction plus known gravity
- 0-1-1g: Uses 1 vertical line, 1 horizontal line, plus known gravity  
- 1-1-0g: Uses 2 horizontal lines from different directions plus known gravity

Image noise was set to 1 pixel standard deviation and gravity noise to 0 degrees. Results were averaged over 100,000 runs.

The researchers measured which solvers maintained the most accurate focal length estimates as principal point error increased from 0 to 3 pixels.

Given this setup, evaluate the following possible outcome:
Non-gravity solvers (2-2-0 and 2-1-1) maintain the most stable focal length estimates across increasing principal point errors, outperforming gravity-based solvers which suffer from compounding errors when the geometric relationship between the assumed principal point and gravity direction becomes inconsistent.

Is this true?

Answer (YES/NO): NO